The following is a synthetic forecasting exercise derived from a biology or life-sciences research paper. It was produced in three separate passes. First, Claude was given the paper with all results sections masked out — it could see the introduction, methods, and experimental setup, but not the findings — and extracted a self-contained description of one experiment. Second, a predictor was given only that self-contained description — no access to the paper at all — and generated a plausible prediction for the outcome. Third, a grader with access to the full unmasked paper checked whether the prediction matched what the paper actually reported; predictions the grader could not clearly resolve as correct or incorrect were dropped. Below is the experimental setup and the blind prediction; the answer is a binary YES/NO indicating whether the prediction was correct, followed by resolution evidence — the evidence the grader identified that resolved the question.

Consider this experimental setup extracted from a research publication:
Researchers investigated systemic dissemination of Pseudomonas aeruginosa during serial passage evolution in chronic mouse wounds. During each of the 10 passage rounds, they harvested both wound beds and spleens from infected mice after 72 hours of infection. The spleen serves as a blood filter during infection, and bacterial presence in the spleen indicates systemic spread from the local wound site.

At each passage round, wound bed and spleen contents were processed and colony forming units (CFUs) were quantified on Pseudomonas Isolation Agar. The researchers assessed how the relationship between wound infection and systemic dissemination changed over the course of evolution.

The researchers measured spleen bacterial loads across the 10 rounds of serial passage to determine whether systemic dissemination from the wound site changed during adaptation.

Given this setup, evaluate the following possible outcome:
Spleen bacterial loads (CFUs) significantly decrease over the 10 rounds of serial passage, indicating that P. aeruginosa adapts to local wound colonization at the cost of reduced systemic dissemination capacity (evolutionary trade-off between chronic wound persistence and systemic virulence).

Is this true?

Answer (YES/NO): NO